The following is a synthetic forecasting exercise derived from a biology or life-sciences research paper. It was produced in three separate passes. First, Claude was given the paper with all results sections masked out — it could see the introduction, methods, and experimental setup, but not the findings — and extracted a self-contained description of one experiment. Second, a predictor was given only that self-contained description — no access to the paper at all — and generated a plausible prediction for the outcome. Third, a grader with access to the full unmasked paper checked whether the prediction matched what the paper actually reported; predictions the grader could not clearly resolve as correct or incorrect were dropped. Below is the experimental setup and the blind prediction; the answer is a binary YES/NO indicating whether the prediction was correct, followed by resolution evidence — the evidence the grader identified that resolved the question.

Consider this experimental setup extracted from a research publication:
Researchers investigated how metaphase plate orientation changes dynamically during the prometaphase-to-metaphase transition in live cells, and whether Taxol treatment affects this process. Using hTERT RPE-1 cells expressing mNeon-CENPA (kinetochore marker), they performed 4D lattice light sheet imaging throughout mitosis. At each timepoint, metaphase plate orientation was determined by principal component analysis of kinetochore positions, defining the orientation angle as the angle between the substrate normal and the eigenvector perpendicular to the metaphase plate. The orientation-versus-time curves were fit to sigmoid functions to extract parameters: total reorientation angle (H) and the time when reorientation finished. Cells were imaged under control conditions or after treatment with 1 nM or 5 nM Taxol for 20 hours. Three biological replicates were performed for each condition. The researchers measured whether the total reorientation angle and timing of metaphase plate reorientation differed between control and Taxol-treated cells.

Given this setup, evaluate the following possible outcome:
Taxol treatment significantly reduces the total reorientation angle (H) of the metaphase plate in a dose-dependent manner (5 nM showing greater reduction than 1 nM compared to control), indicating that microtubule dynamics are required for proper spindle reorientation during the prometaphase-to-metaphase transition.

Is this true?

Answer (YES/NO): NO